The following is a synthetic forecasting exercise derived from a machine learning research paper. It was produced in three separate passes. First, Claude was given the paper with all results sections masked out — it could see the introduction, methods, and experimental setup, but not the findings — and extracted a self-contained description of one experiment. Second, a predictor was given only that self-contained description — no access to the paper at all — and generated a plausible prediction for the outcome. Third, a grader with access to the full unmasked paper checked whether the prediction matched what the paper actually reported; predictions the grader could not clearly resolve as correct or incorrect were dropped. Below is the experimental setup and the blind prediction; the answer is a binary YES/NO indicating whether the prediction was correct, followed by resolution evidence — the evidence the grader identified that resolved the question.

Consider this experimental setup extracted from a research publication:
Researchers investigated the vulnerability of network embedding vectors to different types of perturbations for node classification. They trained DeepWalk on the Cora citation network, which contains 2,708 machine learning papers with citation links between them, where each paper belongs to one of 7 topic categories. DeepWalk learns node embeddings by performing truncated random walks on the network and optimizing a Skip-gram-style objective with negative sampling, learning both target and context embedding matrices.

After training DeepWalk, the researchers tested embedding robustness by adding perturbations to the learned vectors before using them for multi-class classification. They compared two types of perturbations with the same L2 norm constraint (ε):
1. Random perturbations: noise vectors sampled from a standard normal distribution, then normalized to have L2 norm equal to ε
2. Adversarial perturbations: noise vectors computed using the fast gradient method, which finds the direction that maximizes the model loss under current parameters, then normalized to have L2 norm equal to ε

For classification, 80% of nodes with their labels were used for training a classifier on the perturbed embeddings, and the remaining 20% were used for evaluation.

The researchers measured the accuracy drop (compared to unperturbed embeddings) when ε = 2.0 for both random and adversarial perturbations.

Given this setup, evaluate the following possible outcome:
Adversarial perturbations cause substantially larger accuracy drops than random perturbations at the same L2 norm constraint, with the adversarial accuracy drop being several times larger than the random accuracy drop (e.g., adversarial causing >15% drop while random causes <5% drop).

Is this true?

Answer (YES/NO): YES